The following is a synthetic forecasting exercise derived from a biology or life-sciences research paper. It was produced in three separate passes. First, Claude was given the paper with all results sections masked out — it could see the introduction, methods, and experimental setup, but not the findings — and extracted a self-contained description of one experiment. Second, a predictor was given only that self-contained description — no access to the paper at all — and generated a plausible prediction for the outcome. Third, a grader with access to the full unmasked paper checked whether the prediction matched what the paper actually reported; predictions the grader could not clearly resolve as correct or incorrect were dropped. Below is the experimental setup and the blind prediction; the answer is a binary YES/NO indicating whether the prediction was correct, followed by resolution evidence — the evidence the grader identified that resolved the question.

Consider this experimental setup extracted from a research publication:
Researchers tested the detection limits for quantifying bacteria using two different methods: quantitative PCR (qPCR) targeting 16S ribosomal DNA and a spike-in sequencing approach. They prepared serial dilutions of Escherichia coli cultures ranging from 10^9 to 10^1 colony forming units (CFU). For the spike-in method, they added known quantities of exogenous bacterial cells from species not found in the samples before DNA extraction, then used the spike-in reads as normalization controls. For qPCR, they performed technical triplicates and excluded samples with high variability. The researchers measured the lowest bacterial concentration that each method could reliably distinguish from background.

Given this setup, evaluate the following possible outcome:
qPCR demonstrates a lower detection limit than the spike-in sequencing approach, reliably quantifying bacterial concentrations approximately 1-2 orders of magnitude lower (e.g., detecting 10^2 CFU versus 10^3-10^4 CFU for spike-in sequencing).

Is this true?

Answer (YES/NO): NO